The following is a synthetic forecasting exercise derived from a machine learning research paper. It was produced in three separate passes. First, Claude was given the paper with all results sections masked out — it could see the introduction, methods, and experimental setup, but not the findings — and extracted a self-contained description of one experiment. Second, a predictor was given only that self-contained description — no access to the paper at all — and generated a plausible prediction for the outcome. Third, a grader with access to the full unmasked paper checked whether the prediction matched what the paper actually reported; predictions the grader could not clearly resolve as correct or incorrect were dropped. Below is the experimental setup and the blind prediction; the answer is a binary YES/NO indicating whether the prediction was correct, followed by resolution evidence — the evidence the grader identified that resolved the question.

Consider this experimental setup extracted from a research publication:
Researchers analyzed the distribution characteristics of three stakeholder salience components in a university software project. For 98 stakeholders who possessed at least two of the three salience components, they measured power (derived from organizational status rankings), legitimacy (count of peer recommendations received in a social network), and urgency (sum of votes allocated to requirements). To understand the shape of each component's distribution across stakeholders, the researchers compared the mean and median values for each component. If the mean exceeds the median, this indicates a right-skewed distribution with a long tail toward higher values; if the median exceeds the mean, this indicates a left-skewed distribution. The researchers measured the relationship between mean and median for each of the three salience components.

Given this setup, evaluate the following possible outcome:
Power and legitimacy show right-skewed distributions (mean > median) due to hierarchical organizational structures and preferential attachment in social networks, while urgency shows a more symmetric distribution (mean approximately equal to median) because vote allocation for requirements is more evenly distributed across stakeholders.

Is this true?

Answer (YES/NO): NO